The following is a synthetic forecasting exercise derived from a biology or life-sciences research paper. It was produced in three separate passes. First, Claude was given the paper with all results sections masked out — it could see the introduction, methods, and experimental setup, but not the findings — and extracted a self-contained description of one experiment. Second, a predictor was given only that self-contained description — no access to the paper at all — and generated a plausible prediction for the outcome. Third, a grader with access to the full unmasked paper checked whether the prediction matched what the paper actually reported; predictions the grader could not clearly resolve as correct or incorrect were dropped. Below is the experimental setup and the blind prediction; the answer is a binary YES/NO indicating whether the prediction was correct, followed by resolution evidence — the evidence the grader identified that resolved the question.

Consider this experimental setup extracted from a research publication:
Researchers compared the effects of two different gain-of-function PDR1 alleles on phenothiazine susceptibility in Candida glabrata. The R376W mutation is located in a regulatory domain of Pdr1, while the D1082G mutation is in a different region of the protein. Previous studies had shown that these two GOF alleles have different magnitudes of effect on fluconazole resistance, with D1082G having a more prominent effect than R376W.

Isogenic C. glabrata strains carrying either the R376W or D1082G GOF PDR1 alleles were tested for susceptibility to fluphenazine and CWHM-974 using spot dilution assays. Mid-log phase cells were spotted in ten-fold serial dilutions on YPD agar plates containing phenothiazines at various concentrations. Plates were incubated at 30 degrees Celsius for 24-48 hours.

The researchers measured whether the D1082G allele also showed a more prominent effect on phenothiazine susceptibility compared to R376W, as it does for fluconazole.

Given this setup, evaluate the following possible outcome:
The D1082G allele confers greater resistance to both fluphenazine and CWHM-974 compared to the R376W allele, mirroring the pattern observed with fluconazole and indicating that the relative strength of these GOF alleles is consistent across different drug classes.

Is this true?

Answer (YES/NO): YES